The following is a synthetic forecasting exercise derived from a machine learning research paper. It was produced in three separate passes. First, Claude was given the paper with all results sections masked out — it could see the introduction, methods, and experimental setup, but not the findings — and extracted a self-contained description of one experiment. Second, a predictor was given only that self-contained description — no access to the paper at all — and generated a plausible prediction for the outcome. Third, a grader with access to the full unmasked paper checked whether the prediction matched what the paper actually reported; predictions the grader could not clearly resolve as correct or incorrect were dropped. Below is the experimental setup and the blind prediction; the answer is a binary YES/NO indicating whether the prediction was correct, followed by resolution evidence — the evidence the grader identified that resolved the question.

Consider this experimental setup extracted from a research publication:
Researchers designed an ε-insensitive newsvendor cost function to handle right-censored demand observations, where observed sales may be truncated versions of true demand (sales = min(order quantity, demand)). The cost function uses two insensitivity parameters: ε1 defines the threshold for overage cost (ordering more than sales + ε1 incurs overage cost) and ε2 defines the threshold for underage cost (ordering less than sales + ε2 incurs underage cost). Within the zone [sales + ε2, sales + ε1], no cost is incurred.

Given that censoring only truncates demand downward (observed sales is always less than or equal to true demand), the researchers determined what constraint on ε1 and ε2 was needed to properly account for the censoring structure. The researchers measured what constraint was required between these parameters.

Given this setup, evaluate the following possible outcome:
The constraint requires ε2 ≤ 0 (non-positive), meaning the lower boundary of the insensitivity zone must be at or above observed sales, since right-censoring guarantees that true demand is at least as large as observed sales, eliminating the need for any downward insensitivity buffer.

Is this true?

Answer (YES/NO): NO